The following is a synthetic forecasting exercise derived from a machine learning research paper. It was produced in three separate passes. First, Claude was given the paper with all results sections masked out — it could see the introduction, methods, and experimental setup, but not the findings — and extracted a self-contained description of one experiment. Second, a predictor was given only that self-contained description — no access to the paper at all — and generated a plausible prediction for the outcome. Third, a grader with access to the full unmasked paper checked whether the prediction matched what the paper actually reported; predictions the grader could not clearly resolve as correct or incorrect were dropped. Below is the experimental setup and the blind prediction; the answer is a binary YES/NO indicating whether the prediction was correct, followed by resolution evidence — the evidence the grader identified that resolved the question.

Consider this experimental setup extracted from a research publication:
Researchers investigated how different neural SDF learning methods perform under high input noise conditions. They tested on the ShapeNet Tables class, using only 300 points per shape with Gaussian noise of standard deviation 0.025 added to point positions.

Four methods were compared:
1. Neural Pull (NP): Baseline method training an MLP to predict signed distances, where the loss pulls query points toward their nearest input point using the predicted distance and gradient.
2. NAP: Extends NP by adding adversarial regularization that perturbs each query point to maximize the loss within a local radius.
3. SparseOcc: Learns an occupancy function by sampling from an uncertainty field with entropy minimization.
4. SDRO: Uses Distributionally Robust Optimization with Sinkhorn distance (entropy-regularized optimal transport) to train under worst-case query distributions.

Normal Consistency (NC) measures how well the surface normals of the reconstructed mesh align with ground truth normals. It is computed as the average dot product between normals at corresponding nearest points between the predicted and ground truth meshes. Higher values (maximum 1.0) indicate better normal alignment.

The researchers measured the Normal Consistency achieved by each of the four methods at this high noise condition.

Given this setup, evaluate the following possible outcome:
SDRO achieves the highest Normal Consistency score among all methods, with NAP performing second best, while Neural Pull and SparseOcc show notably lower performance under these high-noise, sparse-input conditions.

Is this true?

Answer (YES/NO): NO